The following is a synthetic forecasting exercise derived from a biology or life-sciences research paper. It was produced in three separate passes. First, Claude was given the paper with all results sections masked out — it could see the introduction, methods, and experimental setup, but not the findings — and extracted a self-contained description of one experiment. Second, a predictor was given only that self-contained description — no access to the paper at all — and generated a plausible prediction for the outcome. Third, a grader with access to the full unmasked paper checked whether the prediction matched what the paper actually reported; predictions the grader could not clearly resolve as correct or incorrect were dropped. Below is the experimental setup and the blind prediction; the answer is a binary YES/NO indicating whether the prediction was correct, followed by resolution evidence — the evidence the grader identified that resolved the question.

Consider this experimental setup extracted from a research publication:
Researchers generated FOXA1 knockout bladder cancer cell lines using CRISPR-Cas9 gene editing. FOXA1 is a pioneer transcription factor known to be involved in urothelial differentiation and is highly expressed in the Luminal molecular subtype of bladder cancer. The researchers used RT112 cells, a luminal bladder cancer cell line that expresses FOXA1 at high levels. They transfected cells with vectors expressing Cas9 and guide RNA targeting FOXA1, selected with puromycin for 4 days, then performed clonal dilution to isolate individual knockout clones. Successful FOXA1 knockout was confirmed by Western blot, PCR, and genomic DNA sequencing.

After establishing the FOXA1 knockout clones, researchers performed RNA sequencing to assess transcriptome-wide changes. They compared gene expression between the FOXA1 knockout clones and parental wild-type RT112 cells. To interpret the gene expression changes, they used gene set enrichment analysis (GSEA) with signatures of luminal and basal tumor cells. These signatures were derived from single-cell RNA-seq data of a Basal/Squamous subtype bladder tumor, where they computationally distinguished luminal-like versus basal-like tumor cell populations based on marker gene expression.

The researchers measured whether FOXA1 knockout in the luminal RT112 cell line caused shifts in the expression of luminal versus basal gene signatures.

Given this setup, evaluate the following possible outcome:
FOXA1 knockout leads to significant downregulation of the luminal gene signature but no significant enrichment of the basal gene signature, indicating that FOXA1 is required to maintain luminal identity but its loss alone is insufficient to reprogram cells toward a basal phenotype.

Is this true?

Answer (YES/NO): NO